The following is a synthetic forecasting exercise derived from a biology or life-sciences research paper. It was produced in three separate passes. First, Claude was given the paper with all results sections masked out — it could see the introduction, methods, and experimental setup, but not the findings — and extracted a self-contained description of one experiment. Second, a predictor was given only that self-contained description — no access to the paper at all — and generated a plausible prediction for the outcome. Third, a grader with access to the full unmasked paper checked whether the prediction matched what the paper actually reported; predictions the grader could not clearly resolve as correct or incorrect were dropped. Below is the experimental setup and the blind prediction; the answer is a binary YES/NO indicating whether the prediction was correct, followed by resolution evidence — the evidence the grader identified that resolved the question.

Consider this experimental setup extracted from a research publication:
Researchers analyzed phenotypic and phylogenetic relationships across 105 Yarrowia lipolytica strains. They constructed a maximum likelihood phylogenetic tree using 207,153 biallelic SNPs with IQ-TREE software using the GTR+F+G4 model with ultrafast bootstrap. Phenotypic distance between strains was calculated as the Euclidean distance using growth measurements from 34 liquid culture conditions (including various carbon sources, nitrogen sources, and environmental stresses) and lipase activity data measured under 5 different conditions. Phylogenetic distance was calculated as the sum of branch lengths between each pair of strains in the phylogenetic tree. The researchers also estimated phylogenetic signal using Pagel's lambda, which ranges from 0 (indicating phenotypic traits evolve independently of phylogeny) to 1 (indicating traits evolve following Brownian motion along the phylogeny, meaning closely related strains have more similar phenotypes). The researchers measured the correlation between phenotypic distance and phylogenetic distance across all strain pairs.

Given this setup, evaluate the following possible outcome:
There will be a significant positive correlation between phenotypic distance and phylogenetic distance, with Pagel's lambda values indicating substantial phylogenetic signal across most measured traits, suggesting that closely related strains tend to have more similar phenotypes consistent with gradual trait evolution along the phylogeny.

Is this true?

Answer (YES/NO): YES